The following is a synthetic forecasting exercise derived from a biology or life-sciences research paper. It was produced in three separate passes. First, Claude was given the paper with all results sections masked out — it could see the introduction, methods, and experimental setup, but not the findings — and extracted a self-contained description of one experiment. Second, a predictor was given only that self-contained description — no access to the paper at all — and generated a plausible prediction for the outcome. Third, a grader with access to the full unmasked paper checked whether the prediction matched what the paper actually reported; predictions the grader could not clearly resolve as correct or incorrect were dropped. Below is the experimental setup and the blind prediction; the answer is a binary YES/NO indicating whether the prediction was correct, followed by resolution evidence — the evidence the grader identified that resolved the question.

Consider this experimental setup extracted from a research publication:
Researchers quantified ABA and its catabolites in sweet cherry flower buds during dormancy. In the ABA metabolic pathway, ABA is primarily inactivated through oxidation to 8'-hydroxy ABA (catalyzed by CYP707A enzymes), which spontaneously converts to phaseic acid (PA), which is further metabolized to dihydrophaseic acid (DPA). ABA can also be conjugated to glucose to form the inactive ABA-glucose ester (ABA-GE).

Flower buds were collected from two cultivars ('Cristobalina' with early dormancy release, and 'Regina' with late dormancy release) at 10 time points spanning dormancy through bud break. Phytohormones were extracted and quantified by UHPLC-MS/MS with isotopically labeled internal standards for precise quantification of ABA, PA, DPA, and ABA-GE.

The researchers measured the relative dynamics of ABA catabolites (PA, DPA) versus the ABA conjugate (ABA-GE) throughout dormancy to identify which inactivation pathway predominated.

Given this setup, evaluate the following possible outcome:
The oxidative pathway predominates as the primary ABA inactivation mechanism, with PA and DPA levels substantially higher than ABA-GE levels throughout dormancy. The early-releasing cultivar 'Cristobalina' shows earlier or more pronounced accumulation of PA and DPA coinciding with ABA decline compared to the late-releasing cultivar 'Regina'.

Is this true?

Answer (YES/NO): NO